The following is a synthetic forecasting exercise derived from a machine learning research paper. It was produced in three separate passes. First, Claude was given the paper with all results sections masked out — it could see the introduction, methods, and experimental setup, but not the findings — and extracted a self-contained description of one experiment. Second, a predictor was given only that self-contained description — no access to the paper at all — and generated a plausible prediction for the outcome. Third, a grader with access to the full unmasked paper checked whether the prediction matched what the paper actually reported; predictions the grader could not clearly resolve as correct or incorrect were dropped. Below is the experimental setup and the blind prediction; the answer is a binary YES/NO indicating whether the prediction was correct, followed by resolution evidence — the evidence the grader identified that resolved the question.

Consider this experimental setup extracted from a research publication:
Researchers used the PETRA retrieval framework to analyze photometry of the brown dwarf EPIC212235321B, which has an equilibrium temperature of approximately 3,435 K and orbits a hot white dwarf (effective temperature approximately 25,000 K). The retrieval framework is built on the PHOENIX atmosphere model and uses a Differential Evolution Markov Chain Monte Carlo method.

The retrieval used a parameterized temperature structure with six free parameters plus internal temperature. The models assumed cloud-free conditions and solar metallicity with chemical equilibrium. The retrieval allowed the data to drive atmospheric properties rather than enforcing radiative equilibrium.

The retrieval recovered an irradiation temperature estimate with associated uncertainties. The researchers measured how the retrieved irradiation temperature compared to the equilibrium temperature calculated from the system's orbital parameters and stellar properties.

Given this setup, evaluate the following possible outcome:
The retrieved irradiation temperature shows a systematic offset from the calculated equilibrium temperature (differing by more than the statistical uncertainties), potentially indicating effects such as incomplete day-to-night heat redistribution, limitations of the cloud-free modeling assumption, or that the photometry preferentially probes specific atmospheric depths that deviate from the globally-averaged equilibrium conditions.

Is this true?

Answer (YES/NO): NO